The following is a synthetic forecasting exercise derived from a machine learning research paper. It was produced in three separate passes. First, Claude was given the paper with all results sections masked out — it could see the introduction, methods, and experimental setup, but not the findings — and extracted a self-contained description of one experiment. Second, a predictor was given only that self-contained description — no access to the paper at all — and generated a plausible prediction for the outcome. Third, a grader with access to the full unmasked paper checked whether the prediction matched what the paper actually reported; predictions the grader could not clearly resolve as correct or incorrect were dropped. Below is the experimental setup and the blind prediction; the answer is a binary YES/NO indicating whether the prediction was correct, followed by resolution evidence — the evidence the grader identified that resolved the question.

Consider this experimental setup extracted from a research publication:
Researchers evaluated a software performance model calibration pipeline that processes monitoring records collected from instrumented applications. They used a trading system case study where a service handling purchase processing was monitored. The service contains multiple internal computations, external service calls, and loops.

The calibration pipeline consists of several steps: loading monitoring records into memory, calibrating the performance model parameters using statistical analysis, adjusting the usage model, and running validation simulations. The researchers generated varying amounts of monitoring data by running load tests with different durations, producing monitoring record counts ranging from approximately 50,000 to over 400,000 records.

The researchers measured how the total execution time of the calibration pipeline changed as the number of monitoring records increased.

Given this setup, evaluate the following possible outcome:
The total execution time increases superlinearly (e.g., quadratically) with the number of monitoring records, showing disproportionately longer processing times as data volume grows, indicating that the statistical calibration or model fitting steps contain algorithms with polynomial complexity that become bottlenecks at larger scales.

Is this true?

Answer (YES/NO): NO